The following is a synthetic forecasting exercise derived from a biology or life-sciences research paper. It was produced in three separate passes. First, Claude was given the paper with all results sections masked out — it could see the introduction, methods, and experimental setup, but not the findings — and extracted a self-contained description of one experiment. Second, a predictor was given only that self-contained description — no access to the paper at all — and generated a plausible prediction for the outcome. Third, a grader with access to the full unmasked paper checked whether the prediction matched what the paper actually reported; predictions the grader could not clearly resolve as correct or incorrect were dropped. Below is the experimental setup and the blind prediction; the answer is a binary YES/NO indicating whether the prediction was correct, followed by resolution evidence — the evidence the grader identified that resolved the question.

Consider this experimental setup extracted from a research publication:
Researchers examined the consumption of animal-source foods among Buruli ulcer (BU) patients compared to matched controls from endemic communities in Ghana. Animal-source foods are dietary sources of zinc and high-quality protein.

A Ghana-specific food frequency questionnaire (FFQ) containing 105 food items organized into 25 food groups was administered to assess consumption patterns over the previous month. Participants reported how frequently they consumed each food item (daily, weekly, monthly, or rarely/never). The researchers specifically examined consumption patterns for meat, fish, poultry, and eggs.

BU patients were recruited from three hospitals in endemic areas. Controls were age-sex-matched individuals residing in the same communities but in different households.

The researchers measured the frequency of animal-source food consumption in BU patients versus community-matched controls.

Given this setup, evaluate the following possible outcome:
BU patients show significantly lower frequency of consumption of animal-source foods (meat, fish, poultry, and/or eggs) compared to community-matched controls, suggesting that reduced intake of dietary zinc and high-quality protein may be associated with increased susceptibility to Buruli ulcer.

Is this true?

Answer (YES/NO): NO